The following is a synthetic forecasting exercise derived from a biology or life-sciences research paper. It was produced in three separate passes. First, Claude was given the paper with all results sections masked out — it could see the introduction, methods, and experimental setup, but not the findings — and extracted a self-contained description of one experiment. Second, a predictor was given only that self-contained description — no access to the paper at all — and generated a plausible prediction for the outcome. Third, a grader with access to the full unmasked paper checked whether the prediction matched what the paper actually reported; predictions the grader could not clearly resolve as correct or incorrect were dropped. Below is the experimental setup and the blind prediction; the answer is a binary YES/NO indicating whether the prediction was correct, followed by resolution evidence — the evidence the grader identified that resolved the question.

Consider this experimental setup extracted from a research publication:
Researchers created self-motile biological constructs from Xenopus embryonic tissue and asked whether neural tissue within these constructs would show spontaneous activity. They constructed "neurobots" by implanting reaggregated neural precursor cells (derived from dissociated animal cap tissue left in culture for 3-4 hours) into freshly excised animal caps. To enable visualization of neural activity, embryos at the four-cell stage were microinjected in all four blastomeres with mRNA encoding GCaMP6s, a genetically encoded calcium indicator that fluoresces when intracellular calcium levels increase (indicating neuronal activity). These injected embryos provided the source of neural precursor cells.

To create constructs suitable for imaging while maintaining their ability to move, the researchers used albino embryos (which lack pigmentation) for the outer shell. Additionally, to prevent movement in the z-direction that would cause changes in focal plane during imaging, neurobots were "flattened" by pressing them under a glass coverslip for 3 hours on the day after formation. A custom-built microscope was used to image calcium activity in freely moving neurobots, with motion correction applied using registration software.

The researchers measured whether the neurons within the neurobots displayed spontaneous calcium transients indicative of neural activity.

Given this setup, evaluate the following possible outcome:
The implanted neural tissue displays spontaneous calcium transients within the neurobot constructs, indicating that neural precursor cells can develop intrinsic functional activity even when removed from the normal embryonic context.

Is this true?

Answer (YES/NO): YES